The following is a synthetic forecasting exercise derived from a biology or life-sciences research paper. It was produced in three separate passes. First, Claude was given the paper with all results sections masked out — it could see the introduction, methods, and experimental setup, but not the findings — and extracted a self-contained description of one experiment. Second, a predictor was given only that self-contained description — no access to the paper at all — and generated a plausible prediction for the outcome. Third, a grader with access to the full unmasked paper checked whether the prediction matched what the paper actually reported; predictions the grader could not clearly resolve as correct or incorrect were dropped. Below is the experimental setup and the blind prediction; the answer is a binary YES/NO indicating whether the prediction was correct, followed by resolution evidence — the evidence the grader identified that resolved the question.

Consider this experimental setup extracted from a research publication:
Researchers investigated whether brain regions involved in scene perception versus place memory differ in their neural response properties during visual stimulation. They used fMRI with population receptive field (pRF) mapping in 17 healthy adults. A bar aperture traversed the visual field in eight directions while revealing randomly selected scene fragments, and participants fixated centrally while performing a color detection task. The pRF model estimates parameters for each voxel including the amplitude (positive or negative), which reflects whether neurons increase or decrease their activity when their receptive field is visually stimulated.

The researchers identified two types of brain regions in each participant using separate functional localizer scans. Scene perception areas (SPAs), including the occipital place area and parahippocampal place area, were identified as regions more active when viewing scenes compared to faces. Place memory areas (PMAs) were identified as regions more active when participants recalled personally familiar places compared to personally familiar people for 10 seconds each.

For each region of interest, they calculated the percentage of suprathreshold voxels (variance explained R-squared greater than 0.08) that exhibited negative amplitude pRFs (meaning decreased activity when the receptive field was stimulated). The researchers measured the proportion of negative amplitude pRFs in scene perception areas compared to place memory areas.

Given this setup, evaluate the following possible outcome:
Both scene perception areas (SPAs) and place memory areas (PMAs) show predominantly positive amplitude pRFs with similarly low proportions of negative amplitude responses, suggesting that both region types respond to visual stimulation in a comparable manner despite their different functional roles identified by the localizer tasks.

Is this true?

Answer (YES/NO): NO